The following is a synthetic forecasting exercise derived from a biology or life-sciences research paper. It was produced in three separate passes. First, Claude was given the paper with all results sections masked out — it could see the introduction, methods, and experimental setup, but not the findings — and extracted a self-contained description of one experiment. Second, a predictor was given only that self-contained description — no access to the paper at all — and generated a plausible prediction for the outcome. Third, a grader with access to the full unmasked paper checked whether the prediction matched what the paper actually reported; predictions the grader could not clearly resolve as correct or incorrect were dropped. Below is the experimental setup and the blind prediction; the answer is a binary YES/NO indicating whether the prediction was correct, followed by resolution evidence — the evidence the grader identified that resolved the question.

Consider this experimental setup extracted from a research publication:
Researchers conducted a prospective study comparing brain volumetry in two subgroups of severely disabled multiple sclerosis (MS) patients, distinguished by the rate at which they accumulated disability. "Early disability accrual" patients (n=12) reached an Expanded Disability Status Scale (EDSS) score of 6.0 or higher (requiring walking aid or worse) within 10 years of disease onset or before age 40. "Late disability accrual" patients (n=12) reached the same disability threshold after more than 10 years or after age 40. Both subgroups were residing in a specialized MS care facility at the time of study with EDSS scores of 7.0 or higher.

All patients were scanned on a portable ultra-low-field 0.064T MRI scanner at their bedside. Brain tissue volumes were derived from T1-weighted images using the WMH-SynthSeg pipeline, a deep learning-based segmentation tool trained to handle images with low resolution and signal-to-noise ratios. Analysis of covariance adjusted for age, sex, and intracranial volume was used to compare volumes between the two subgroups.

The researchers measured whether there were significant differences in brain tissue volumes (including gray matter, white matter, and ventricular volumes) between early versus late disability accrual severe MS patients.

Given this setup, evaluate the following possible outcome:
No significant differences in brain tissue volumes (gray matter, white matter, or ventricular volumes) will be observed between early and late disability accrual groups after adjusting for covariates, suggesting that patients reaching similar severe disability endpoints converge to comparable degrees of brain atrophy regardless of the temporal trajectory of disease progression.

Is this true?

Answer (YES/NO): YES